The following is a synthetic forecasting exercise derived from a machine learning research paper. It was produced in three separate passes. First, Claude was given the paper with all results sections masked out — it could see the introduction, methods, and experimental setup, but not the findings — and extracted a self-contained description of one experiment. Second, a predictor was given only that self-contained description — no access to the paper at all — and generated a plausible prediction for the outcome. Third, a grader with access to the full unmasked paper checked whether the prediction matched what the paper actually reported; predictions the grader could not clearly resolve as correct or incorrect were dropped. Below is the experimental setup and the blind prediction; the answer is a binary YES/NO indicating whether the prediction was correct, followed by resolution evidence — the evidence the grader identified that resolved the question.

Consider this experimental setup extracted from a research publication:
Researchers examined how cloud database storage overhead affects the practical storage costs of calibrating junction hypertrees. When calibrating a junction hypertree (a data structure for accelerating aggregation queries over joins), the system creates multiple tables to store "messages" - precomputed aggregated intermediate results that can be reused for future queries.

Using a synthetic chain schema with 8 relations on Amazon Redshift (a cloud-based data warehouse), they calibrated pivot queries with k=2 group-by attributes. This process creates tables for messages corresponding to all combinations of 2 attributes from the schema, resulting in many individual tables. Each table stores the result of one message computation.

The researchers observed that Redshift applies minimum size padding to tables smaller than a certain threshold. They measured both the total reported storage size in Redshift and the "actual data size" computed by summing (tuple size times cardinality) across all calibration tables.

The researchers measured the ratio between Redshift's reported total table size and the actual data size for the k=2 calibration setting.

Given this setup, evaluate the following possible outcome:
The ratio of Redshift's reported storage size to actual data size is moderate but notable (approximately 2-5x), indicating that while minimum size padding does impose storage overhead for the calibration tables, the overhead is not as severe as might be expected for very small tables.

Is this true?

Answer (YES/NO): NO